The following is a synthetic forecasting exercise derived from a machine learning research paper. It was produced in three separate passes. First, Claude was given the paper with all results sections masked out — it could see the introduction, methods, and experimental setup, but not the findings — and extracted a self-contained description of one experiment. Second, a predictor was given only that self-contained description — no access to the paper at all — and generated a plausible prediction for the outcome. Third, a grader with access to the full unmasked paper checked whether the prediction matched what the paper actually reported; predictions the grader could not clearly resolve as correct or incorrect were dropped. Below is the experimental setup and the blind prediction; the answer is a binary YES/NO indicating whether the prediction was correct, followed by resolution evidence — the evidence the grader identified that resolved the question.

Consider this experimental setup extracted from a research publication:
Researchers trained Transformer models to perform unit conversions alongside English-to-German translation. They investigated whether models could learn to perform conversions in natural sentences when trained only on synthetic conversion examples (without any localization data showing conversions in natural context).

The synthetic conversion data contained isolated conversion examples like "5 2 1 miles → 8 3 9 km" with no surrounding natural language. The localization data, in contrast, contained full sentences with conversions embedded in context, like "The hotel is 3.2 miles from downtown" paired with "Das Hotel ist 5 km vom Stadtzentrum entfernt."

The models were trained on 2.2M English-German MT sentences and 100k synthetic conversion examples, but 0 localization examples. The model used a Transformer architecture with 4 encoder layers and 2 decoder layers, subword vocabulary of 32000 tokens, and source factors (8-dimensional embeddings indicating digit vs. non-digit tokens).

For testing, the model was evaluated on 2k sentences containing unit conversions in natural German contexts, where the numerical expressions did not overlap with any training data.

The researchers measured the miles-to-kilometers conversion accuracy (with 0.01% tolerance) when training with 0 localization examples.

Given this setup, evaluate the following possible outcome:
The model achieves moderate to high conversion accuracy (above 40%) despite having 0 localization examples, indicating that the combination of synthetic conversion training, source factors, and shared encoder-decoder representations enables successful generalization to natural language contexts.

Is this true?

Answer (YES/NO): NO